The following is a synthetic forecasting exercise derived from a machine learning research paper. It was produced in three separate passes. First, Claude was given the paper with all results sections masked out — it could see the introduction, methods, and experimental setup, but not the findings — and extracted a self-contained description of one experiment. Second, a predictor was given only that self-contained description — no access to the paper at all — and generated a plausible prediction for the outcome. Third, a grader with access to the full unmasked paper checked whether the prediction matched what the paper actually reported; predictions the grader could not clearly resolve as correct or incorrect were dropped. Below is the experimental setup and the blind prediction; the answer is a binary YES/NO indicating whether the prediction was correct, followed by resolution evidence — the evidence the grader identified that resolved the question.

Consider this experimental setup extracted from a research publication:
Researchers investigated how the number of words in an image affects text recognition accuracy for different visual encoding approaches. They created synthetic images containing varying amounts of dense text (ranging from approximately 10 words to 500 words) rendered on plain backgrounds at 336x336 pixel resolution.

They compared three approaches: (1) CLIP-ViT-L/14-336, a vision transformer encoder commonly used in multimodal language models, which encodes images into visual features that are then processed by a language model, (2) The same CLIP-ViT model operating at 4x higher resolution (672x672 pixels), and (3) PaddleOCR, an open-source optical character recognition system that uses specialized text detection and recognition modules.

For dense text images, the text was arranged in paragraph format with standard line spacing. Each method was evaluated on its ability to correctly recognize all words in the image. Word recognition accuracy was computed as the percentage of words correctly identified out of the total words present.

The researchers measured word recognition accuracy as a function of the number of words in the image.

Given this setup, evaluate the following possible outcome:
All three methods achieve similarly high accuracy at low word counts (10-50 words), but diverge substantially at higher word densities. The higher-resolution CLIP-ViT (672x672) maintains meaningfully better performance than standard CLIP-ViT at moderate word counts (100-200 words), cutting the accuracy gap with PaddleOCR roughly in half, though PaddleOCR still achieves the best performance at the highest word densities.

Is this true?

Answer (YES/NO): NO